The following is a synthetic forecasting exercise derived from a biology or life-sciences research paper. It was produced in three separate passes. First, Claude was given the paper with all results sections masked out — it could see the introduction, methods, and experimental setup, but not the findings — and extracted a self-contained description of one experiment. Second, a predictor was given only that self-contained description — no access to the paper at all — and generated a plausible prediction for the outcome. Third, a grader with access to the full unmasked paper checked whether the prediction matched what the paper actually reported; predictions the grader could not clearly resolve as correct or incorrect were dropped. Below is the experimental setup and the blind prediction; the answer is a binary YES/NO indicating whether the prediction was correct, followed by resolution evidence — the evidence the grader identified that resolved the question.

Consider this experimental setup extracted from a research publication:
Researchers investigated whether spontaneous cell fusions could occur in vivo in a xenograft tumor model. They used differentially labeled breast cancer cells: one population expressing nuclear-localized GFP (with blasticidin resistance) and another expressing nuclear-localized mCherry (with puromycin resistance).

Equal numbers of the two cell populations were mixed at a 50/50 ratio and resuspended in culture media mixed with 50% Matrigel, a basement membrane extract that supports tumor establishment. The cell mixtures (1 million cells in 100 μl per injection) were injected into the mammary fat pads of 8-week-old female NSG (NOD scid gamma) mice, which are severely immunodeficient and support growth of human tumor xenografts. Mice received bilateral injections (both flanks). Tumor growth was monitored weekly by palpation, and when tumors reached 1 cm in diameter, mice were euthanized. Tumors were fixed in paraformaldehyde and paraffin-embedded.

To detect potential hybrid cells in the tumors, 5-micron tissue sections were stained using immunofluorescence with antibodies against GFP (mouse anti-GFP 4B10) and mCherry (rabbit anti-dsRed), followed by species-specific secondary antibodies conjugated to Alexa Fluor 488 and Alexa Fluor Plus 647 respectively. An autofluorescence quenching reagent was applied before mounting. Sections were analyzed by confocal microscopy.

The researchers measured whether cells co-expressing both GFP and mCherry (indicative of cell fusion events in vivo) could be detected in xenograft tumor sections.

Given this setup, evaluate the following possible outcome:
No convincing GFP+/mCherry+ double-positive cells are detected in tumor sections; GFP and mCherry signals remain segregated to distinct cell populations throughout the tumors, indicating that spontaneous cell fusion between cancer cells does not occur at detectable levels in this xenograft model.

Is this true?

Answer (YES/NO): NO